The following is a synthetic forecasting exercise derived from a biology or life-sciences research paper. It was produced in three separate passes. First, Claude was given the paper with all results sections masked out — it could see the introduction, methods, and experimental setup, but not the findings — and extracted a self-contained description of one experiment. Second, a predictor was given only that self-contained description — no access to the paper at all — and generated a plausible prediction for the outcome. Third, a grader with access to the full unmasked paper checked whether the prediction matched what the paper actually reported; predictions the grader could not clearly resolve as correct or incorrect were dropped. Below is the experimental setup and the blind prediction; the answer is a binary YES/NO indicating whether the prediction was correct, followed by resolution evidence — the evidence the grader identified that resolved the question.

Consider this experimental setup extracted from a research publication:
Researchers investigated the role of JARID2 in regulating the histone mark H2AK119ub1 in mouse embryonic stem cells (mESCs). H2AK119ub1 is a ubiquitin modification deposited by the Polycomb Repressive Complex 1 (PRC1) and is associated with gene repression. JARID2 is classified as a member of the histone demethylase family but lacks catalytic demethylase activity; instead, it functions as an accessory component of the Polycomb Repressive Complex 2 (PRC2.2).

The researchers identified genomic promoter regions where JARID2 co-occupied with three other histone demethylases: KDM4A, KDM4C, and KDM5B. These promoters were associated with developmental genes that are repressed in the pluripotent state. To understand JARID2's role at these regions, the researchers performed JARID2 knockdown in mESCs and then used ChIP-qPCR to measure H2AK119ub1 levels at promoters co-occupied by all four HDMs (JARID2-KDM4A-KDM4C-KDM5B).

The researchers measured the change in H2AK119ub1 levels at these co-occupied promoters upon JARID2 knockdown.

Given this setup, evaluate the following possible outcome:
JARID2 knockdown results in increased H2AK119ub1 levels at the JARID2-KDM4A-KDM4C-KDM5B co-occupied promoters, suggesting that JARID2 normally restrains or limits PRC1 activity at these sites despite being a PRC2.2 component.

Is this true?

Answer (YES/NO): NO